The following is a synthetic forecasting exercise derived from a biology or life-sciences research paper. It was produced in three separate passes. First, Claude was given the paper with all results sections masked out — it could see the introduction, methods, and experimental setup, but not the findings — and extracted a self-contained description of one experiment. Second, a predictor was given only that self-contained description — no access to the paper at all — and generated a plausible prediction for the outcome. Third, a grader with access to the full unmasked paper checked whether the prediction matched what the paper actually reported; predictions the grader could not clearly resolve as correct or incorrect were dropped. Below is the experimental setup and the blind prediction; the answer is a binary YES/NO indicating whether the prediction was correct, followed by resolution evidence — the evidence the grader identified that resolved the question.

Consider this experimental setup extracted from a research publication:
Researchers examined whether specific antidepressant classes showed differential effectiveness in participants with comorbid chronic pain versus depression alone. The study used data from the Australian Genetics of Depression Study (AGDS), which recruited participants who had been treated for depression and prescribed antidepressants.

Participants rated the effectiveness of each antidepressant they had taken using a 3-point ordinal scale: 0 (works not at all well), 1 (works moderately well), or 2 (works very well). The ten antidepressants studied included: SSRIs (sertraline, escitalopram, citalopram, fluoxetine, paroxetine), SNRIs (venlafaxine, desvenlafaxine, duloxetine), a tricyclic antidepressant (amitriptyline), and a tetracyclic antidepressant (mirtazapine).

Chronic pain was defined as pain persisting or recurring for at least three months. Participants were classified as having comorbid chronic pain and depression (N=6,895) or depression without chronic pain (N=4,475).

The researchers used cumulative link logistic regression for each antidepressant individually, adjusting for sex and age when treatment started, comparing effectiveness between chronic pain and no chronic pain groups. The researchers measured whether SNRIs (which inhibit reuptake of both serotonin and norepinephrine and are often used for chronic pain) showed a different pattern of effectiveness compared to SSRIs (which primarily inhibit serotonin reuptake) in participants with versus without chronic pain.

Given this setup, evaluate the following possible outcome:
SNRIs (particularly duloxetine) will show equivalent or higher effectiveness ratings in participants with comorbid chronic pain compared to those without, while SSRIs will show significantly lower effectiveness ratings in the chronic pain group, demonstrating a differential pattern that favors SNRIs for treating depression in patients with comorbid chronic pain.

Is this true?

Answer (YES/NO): NO